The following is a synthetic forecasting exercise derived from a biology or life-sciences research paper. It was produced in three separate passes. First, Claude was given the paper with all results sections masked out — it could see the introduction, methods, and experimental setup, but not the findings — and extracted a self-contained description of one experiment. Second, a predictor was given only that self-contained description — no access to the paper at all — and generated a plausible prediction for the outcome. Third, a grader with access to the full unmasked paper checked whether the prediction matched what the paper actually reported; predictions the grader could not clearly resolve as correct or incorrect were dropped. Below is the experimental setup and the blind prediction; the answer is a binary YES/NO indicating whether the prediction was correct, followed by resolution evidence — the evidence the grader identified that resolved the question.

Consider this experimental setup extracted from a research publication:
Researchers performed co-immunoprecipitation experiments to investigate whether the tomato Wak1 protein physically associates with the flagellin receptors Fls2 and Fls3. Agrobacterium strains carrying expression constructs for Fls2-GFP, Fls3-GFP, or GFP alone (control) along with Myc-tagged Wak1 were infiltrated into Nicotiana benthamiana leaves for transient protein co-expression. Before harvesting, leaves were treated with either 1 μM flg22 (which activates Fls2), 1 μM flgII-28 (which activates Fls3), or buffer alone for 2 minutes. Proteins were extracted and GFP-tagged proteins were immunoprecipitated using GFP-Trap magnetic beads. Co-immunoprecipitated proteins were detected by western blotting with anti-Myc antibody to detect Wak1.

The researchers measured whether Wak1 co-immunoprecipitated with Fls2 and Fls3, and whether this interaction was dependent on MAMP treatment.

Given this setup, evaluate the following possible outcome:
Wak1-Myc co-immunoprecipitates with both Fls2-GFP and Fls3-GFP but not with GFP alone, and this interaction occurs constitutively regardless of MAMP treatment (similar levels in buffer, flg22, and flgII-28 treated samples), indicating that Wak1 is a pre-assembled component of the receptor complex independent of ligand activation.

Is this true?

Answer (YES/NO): YES